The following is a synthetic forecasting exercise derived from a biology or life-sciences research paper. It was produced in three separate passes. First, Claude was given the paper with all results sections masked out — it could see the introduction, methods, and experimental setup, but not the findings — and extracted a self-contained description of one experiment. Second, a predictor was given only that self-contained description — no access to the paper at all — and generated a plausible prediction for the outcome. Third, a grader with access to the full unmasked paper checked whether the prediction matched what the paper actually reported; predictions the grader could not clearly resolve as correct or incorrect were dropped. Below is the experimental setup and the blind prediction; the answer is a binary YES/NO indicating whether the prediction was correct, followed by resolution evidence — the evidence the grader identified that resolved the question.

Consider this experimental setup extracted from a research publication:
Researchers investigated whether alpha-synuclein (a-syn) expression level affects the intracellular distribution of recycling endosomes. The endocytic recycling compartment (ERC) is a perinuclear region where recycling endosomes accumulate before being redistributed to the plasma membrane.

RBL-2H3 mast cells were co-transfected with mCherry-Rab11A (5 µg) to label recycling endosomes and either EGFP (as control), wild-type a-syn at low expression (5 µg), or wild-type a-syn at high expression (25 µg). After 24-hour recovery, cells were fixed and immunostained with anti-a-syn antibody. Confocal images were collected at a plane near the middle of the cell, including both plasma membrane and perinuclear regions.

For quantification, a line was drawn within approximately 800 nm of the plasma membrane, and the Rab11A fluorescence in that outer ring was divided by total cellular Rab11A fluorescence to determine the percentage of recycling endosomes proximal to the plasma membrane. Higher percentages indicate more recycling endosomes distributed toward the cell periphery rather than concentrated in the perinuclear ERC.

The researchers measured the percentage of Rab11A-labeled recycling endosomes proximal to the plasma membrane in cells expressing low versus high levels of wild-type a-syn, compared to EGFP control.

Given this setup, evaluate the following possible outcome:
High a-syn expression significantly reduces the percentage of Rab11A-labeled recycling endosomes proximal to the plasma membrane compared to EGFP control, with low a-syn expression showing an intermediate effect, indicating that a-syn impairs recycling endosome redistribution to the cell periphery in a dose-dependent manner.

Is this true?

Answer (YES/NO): NO